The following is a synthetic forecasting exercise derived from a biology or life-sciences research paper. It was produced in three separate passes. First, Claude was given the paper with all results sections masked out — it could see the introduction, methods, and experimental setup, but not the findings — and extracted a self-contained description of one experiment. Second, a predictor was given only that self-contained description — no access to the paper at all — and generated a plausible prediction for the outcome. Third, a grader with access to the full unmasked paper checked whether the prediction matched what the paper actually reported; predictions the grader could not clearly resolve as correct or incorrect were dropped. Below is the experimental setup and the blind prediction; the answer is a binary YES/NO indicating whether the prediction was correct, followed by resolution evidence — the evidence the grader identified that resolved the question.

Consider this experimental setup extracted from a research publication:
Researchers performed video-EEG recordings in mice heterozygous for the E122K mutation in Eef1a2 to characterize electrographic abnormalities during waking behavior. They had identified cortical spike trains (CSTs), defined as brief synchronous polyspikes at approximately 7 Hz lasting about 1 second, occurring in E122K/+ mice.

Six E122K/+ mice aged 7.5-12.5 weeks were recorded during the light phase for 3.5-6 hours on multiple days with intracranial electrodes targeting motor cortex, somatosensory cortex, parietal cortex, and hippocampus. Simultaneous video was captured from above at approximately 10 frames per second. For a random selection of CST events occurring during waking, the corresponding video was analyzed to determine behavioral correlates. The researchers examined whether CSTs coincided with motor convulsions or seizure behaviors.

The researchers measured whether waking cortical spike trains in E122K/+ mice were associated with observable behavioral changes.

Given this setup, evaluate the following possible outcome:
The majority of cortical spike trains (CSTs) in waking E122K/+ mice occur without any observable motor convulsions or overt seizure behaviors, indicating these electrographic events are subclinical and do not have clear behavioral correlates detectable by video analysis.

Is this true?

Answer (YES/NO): YES